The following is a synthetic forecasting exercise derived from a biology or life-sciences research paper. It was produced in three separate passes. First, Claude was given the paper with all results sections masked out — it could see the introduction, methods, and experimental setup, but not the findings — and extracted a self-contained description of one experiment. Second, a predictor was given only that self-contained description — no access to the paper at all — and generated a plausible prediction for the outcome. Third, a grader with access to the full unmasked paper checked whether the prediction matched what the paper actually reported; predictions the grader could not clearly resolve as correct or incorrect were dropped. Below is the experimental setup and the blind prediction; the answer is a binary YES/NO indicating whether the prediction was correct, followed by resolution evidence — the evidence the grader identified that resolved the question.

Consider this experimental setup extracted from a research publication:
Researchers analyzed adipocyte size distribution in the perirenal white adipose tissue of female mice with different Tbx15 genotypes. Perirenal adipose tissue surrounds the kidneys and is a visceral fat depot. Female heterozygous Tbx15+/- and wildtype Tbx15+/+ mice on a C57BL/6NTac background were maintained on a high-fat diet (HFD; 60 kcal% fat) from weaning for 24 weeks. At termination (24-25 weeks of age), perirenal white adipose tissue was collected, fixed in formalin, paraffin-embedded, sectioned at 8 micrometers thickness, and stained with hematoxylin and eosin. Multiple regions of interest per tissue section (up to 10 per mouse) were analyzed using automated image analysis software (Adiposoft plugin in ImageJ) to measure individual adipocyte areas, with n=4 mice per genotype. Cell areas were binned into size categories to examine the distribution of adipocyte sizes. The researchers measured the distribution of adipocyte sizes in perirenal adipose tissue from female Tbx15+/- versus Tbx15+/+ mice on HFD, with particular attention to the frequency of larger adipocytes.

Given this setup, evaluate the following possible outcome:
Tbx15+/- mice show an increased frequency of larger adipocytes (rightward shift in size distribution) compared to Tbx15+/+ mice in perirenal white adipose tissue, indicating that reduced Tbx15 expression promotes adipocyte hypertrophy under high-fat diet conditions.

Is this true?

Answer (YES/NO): NO